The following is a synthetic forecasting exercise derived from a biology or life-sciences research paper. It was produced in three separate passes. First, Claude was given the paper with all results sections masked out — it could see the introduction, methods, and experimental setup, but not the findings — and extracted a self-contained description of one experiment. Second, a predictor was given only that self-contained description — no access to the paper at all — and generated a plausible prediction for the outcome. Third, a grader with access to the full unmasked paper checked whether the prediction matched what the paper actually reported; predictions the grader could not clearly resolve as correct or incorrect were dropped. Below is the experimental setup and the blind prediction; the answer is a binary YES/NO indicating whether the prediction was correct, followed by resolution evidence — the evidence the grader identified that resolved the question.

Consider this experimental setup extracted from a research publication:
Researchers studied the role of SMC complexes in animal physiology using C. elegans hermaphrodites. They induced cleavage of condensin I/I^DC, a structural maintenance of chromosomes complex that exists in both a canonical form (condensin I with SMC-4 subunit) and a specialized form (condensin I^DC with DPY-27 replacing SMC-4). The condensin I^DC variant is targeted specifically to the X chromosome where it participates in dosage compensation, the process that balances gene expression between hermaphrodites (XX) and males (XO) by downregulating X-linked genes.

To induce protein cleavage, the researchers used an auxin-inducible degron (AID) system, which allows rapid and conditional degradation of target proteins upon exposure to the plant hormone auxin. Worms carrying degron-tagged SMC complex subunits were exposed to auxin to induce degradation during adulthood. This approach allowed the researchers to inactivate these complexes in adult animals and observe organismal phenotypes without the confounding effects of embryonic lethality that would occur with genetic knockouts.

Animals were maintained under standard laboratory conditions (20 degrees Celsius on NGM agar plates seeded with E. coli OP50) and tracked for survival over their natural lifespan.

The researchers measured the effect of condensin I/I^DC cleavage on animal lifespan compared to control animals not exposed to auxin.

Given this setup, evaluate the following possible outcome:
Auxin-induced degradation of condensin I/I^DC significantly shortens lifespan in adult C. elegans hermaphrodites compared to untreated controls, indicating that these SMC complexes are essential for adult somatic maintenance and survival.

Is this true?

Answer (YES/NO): YES